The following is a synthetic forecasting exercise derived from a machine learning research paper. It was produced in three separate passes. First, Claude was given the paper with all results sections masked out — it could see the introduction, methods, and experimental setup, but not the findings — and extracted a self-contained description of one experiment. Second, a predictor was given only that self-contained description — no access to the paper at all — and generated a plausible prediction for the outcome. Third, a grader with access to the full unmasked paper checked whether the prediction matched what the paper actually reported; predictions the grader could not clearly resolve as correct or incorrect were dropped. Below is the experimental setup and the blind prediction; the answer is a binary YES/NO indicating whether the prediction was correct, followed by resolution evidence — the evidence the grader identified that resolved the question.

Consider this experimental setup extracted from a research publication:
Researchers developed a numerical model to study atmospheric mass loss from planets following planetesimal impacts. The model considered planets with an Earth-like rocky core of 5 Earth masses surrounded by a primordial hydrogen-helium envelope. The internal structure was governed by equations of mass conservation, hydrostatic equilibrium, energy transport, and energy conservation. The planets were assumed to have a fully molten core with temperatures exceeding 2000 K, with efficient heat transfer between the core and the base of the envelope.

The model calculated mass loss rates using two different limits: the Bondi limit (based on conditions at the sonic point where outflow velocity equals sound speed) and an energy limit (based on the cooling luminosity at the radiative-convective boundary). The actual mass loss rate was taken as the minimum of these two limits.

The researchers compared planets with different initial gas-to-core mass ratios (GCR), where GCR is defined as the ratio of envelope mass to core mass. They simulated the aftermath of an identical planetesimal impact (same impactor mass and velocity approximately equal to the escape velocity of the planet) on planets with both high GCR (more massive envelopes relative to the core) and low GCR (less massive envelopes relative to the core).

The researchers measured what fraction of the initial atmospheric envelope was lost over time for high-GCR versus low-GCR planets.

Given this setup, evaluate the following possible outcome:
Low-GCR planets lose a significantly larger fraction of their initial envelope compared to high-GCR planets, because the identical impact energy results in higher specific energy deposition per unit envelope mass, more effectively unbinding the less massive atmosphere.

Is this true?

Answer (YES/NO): YES